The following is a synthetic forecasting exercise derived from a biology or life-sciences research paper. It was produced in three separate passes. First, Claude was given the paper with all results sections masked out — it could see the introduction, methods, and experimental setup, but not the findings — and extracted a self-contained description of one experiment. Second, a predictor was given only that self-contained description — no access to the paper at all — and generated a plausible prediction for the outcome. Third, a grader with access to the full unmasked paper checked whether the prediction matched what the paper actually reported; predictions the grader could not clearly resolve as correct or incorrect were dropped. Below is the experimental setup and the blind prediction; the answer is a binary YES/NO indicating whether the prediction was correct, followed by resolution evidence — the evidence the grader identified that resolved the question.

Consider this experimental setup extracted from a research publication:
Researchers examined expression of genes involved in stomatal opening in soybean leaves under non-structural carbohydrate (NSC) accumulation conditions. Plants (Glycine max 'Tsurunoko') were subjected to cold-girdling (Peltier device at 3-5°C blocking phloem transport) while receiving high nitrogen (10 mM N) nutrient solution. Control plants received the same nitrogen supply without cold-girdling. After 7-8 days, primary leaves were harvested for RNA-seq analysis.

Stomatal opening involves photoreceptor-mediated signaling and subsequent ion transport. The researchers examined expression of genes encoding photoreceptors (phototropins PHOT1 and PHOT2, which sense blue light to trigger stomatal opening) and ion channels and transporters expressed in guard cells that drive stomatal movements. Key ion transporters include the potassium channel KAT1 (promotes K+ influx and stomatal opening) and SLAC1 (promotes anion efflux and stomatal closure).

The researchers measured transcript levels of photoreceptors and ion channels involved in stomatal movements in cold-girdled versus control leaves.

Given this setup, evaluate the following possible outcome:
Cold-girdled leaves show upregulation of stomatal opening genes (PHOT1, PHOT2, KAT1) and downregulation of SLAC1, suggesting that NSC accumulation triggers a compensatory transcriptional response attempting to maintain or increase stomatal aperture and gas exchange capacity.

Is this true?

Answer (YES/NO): NO